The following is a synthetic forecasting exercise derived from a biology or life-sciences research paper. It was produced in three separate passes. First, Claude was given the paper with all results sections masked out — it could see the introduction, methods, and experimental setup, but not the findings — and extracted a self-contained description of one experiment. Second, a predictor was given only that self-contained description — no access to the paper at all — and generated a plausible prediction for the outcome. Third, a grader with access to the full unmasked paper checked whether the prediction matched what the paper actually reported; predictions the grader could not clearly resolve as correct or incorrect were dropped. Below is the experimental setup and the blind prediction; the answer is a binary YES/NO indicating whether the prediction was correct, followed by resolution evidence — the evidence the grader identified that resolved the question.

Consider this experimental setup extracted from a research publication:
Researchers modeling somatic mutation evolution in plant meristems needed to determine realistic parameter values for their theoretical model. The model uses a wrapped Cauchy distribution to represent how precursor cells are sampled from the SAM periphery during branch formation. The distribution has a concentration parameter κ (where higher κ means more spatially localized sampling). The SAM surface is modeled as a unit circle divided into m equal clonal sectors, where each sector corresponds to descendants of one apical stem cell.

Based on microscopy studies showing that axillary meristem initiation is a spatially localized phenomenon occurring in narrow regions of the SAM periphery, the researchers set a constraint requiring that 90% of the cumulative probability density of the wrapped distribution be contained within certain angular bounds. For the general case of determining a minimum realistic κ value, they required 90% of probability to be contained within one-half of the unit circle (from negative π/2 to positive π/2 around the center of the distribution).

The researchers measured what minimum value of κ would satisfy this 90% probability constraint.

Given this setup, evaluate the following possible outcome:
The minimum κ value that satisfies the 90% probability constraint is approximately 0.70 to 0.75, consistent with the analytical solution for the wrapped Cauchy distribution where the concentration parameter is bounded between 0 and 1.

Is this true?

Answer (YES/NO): YES